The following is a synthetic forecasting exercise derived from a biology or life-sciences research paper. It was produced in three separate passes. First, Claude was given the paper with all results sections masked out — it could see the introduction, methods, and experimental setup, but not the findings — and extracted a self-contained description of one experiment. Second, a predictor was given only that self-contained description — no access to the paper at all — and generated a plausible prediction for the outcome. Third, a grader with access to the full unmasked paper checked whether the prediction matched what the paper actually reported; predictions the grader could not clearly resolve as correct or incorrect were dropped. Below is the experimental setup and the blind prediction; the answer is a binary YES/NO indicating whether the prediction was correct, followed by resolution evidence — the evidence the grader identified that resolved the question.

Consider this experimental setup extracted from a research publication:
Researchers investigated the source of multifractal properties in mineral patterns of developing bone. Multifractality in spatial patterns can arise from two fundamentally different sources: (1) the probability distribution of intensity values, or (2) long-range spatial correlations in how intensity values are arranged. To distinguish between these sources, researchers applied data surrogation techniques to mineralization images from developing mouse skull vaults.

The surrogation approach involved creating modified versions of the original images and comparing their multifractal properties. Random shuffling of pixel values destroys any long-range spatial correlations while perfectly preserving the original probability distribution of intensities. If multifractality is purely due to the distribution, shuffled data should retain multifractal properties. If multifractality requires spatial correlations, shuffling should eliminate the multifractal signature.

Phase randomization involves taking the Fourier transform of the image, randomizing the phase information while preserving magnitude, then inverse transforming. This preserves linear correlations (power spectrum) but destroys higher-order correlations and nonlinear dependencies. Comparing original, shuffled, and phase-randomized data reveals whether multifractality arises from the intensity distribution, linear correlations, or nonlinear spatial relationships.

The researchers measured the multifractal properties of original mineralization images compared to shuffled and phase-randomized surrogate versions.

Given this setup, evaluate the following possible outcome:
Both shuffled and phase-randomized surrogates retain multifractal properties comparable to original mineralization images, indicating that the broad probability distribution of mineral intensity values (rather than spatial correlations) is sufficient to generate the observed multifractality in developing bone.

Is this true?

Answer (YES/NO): NO